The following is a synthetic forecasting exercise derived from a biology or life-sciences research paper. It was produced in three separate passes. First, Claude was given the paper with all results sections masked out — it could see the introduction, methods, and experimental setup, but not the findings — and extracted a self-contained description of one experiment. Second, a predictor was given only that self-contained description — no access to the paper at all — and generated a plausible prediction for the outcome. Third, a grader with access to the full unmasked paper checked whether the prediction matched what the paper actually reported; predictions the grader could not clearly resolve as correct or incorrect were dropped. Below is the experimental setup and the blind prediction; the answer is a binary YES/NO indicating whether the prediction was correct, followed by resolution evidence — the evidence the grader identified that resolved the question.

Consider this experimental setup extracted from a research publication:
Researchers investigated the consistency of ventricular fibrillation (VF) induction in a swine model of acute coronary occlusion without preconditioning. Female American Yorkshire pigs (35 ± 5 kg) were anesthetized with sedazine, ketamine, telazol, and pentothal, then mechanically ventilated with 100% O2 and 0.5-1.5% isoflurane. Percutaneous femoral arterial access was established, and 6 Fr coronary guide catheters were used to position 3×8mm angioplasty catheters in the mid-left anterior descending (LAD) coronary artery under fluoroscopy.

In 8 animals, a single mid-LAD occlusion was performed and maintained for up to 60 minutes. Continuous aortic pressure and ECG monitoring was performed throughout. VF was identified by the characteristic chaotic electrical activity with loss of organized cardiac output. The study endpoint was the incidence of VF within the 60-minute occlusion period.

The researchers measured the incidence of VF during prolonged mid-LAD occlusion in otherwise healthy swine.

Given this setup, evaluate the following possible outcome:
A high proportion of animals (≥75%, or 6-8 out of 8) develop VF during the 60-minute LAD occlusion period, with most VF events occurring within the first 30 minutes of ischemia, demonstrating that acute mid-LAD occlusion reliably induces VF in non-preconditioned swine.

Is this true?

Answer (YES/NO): YES